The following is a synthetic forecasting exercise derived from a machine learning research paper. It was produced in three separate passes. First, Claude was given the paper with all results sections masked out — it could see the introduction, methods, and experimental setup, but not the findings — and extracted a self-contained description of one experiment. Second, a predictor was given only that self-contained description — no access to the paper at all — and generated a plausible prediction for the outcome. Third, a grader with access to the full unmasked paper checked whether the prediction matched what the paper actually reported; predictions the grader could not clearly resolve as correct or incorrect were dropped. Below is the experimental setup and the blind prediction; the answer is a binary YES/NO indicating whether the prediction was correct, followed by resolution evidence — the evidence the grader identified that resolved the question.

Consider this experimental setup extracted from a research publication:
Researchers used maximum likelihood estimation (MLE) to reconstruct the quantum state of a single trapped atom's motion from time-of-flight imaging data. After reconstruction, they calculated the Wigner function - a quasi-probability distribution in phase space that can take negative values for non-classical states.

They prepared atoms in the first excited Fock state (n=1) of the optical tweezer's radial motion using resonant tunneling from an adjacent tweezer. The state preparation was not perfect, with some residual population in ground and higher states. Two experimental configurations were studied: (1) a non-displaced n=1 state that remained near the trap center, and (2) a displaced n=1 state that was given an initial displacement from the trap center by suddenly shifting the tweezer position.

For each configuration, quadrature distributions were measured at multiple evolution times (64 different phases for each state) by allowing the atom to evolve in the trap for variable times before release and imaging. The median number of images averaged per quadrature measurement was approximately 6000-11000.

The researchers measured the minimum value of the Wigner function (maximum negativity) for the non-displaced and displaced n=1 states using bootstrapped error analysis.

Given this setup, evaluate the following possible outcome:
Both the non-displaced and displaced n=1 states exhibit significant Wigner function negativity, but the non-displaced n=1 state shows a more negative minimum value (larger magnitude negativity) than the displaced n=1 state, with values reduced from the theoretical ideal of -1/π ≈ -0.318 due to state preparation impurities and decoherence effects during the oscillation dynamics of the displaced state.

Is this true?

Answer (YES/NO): NO